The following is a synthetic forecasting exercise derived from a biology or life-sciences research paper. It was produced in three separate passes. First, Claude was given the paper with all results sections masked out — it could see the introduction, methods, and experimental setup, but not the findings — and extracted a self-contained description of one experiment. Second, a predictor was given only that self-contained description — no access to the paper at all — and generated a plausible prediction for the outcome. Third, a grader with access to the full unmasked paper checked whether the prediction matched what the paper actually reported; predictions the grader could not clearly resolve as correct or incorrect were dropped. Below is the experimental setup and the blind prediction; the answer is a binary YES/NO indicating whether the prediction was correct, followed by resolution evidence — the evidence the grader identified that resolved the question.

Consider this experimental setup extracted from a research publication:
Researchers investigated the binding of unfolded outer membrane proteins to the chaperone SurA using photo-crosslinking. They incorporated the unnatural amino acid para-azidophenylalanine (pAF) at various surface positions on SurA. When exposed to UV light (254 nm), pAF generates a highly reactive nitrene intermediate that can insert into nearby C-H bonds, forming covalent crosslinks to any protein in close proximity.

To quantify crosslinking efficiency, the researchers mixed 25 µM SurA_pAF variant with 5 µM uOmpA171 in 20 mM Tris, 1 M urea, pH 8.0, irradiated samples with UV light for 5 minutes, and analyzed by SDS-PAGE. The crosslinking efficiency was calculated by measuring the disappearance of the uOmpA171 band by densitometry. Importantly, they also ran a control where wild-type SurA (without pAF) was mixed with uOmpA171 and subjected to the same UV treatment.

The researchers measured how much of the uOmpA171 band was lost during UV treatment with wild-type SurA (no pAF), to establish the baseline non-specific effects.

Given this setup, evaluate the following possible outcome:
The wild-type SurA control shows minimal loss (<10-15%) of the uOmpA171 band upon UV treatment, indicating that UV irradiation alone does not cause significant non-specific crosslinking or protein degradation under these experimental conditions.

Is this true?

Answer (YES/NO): NO